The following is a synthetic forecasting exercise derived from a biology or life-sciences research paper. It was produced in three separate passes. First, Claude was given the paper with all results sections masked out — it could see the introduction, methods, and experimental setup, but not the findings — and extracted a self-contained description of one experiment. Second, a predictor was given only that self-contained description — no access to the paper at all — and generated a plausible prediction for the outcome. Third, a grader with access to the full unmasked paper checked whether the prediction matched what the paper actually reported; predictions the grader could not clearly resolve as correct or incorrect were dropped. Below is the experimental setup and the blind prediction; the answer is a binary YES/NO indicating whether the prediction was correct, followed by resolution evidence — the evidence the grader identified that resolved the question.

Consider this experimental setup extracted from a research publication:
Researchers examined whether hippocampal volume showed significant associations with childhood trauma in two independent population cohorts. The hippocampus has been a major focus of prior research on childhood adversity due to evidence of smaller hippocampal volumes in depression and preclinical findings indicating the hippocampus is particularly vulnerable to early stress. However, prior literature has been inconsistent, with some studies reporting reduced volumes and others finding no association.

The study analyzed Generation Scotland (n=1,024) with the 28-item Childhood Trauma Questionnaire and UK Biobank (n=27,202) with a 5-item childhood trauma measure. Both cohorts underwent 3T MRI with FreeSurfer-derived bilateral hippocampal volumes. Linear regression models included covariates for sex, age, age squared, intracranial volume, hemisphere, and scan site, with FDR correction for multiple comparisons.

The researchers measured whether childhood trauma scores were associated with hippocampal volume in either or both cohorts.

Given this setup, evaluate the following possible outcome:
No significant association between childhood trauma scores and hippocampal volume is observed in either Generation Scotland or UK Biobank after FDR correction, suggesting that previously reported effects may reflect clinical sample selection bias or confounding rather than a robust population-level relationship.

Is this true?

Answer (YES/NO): NO